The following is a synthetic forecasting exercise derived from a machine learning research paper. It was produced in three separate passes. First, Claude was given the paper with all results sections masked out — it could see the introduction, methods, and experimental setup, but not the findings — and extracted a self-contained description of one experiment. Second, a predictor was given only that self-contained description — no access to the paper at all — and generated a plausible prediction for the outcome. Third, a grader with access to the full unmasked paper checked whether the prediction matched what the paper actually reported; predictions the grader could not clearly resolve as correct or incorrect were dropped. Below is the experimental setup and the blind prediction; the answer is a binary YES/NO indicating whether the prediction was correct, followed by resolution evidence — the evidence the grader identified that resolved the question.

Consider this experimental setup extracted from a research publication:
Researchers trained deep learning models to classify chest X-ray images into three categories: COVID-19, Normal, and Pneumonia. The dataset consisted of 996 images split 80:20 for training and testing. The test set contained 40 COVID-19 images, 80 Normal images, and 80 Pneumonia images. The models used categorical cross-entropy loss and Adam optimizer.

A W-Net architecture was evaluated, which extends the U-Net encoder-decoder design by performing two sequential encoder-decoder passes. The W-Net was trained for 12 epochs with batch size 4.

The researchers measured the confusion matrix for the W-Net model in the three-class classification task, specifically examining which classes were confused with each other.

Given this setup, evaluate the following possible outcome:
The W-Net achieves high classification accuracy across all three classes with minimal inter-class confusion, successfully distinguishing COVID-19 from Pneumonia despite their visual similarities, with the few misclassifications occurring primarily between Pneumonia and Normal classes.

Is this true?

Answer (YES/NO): YES